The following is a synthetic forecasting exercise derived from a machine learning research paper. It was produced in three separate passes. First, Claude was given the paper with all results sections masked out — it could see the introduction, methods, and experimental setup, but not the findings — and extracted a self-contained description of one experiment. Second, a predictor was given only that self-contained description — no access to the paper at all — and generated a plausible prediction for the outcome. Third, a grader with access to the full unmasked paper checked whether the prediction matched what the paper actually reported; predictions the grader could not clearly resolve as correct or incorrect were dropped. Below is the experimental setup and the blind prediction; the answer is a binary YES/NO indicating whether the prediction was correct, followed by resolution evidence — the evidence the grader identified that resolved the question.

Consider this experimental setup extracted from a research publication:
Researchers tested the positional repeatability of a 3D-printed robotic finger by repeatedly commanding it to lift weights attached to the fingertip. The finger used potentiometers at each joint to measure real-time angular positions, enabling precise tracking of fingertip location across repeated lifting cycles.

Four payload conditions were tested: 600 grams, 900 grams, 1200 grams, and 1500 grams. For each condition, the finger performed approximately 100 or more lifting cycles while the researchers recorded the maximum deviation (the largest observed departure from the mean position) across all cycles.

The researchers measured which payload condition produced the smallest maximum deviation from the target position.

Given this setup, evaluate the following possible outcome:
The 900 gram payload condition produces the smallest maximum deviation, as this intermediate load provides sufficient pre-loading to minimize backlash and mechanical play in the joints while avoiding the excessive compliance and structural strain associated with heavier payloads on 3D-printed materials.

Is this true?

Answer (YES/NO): YES